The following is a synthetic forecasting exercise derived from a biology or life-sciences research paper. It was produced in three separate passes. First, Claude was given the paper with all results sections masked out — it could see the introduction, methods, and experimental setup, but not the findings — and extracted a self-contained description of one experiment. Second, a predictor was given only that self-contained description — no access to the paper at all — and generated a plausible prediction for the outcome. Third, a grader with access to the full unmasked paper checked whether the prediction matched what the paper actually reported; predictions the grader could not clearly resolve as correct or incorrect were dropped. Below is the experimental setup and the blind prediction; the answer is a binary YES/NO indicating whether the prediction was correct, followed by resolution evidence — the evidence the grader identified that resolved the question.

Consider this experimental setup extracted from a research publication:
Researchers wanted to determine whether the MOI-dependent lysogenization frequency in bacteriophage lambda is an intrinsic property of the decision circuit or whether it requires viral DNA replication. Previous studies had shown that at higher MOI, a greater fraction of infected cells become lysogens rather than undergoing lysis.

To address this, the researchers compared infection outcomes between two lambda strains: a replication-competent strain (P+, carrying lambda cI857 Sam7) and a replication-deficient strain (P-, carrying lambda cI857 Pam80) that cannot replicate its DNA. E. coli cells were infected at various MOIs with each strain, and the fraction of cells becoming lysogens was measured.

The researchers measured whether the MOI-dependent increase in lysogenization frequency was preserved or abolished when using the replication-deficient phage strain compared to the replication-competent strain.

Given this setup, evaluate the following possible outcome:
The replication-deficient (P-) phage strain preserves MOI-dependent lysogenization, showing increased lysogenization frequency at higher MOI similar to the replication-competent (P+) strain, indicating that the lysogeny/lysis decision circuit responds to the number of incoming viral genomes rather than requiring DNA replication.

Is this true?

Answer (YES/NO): NO